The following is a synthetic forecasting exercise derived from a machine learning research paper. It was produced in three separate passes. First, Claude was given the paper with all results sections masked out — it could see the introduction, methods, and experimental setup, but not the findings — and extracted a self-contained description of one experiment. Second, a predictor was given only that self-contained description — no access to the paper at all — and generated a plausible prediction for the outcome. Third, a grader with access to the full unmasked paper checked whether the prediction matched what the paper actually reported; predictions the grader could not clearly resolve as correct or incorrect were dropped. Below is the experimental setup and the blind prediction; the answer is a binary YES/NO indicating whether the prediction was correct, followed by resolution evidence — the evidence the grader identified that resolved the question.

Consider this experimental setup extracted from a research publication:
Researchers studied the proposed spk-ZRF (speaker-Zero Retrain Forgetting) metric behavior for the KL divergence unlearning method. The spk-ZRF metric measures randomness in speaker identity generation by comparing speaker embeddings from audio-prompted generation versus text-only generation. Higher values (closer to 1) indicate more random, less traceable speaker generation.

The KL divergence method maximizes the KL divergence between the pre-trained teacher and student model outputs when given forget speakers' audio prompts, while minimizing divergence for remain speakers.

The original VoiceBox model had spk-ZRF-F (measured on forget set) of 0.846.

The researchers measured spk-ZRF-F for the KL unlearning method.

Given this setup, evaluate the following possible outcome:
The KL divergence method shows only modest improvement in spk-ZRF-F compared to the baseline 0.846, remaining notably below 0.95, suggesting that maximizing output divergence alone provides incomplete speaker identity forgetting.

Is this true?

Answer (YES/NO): NO